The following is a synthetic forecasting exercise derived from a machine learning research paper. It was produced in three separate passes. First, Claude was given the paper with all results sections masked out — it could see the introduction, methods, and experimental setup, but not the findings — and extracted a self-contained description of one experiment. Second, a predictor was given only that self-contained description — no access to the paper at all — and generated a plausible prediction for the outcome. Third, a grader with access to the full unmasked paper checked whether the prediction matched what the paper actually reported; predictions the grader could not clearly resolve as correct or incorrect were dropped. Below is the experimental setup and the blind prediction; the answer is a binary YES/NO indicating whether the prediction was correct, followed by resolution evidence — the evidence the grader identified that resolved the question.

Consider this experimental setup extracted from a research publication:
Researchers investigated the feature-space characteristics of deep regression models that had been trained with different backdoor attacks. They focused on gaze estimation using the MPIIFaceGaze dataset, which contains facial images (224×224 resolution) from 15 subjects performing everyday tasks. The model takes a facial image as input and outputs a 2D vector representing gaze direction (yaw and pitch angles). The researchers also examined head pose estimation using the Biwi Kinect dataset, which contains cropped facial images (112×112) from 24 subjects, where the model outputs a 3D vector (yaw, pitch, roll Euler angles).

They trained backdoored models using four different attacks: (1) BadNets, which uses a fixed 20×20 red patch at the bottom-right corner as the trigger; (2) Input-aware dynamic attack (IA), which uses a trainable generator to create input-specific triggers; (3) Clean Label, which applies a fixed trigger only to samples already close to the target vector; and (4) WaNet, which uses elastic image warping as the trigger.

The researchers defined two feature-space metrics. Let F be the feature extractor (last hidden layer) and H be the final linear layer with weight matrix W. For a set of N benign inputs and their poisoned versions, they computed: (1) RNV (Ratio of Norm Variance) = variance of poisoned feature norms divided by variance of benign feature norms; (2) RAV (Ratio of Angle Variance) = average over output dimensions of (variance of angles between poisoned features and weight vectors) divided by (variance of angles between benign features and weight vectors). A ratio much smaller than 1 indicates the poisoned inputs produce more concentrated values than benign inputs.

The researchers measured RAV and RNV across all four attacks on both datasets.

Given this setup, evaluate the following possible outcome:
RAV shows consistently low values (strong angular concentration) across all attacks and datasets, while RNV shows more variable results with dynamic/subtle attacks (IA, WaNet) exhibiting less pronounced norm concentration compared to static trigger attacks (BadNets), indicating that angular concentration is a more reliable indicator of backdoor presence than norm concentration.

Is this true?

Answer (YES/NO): NO